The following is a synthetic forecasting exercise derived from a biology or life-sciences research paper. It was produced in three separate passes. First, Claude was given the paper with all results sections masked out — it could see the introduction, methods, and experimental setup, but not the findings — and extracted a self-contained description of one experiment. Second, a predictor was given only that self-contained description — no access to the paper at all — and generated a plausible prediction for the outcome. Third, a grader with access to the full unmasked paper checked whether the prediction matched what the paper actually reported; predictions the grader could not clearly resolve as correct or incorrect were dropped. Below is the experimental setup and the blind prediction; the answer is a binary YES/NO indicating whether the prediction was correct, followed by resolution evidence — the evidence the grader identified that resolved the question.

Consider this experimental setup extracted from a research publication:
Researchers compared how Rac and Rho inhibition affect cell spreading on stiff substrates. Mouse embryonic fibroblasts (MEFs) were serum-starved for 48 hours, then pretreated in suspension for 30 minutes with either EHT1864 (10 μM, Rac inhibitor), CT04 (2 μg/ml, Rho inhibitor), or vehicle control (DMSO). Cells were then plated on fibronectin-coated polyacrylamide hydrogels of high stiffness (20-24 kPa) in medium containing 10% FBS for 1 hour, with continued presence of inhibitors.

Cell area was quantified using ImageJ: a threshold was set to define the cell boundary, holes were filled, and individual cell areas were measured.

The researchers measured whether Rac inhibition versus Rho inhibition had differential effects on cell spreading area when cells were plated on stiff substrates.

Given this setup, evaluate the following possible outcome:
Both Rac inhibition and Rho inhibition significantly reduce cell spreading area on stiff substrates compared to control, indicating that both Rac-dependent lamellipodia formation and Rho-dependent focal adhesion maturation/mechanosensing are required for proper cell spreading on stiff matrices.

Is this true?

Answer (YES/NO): NO